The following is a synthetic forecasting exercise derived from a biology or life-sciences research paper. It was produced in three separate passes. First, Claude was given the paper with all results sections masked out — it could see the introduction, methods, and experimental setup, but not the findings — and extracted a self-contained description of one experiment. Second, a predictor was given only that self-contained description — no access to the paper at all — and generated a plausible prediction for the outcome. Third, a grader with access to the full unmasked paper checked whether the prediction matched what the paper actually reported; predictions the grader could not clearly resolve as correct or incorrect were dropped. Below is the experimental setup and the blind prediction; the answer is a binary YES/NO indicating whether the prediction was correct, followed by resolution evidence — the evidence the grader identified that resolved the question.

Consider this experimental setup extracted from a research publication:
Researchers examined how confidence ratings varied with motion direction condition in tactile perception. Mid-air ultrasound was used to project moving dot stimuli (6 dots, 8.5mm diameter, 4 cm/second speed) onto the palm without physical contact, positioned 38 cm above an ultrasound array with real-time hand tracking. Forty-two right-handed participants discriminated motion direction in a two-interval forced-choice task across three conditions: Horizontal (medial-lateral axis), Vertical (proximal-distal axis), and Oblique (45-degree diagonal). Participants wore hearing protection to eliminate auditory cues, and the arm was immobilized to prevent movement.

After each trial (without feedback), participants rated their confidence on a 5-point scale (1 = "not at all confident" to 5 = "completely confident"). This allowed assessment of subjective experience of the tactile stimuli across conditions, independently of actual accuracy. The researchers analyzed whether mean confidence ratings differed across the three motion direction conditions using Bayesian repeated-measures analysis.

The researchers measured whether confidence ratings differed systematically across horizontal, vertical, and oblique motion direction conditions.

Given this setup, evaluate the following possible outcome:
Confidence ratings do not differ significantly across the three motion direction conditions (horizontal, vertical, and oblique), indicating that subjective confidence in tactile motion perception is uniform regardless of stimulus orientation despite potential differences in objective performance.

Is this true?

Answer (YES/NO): NO